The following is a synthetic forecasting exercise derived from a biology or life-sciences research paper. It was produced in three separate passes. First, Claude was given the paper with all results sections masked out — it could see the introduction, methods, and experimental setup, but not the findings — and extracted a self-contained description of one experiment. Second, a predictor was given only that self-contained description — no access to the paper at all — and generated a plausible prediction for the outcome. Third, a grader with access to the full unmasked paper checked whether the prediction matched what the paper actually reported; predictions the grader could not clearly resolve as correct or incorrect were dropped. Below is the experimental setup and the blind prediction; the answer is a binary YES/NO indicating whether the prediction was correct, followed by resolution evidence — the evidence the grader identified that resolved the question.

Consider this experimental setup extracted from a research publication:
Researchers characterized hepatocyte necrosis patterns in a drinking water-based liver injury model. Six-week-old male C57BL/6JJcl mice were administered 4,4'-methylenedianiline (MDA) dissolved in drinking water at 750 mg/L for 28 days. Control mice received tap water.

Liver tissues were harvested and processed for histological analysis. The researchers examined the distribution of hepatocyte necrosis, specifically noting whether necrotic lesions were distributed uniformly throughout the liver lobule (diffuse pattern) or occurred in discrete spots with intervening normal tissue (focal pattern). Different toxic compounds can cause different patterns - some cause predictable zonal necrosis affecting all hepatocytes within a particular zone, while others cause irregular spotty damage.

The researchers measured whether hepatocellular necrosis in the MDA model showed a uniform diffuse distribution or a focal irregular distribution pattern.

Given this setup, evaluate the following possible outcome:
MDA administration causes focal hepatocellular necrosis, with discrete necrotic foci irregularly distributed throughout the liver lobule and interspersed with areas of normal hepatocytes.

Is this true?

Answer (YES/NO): YES